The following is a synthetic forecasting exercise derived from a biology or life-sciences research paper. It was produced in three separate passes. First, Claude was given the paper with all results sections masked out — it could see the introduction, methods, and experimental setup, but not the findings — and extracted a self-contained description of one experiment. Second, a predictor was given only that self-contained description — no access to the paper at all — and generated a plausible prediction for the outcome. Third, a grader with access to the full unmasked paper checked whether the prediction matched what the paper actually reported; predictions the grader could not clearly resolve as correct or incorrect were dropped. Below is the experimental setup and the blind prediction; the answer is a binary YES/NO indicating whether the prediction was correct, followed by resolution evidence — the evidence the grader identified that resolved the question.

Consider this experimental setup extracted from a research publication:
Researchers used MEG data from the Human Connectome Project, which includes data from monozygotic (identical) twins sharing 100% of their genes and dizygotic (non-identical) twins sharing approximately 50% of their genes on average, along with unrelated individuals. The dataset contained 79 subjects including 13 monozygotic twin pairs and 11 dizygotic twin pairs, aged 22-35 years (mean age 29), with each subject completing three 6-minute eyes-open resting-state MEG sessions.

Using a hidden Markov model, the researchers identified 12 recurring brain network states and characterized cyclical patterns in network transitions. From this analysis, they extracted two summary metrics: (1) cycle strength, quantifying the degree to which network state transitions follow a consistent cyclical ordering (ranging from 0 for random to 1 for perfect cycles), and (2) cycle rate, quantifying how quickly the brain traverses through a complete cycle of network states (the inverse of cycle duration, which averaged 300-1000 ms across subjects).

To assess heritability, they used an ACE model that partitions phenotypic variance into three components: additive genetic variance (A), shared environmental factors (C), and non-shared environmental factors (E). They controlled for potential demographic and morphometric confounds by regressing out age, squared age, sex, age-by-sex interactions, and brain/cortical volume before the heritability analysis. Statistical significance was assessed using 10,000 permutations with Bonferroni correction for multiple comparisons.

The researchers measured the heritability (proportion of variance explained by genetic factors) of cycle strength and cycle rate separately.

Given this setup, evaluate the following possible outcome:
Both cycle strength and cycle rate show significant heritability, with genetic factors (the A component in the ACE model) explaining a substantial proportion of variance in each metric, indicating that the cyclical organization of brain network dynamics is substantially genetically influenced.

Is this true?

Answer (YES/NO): NO